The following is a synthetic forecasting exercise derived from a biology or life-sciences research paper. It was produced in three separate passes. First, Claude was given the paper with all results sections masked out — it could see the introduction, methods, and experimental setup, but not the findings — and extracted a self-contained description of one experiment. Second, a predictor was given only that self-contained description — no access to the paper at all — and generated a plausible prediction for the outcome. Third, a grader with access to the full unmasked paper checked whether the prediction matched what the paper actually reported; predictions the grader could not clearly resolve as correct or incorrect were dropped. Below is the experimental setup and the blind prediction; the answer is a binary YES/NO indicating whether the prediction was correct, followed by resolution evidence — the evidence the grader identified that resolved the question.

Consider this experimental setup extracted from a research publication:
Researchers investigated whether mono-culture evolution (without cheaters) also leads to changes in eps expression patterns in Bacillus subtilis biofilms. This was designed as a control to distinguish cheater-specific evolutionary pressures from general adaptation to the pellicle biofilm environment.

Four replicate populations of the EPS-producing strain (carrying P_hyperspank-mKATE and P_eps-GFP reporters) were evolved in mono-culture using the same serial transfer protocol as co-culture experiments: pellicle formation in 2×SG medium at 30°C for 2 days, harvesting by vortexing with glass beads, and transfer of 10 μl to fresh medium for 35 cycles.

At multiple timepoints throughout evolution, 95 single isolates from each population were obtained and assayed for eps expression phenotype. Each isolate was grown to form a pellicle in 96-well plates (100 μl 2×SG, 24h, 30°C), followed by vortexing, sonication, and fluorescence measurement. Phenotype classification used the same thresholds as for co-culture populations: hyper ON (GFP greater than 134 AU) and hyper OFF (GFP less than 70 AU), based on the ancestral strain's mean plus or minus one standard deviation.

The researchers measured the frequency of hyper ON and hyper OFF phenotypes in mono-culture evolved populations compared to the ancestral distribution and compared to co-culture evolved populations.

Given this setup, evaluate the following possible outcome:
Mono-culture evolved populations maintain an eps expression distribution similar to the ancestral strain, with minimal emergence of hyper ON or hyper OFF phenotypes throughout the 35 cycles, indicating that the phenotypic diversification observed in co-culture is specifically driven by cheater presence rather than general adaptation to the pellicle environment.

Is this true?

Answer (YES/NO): NO